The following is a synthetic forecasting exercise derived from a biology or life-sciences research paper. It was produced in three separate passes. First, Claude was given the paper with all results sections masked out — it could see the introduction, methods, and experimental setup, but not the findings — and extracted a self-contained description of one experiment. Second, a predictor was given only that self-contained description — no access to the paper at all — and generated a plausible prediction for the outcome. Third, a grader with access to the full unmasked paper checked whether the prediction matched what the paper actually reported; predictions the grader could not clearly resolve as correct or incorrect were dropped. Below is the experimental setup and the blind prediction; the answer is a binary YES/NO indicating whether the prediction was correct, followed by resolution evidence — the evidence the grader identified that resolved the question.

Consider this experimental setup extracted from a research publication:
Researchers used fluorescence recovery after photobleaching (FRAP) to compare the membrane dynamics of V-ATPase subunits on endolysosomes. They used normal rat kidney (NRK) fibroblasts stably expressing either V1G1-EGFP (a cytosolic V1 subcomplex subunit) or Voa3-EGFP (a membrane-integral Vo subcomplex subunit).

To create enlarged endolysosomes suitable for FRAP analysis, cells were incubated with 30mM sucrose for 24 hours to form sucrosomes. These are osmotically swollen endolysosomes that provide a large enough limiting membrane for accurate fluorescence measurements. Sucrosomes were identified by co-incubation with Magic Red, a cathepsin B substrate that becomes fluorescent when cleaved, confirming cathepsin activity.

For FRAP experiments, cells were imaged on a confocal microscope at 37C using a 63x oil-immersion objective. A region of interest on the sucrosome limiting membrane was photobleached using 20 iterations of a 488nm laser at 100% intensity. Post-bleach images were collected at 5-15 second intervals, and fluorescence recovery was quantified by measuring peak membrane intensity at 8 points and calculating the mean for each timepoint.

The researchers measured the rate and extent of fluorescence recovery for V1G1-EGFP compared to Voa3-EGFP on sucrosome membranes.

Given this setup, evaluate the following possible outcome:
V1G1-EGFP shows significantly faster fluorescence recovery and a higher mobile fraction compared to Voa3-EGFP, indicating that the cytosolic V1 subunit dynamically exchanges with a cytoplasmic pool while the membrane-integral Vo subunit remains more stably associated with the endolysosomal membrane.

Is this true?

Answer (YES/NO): YES